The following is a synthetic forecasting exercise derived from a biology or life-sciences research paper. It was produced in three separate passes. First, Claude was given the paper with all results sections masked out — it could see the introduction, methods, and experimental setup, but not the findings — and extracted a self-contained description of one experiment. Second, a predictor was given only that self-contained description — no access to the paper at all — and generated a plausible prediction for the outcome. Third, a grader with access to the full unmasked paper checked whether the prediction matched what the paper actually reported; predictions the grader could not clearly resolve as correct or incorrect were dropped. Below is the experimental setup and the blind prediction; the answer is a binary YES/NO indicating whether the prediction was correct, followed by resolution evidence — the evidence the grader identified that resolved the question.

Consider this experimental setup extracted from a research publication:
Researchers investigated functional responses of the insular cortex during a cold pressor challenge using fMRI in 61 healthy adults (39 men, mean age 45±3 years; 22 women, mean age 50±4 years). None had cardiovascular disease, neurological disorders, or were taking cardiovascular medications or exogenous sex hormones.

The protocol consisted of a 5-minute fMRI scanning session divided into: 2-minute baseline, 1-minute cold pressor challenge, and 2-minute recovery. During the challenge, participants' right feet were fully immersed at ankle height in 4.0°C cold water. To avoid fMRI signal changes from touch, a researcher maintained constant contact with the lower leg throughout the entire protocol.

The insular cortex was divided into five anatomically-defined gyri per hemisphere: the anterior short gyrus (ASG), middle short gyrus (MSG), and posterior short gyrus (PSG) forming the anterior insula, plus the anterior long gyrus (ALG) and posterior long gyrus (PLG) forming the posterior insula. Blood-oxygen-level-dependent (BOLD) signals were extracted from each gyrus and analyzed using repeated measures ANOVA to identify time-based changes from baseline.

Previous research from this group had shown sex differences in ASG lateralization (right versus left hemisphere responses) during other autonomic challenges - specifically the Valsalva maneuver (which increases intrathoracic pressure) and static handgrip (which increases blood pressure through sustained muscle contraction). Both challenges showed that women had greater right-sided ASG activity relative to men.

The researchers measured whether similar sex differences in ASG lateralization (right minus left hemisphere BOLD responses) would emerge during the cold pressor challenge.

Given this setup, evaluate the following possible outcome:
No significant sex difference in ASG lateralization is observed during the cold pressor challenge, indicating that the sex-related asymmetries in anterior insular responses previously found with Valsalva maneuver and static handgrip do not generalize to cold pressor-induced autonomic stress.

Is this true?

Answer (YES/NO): YES